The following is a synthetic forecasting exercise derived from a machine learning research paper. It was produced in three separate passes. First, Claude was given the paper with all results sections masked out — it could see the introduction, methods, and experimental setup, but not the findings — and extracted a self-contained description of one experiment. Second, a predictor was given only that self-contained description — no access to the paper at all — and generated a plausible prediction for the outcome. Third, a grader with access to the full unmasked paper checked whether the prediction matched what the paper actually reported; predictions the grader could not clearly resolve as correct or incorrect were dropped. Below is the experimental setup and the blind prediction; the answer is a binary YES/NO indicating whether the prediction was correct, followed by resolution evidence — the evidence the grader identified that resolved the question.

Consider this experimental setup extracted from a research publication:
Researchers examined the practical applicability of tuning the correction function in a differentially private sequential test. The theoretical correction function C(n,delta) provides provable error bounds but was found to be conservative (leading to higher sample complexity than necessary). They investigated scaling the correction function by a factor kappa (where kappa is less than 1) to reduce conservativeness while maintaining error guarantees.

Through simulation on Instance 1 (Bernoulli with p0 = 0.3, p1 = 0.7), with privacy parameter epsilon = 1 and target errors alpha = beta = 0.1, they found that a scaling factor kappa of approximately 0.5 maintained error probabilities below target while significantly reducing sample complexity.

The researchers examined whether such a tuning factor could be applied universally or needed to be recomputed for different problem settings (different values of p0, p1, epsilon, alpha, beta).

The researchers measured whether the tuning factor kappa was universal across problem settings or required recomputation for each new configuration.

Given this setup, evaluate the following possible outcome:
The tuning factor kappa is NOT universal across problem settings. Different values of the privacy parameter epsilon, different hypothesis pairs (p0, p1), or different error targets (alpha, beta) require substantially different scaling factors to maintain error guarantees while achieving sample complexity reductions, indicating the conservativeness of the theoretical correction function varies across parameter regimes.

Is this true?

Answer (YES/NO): YES